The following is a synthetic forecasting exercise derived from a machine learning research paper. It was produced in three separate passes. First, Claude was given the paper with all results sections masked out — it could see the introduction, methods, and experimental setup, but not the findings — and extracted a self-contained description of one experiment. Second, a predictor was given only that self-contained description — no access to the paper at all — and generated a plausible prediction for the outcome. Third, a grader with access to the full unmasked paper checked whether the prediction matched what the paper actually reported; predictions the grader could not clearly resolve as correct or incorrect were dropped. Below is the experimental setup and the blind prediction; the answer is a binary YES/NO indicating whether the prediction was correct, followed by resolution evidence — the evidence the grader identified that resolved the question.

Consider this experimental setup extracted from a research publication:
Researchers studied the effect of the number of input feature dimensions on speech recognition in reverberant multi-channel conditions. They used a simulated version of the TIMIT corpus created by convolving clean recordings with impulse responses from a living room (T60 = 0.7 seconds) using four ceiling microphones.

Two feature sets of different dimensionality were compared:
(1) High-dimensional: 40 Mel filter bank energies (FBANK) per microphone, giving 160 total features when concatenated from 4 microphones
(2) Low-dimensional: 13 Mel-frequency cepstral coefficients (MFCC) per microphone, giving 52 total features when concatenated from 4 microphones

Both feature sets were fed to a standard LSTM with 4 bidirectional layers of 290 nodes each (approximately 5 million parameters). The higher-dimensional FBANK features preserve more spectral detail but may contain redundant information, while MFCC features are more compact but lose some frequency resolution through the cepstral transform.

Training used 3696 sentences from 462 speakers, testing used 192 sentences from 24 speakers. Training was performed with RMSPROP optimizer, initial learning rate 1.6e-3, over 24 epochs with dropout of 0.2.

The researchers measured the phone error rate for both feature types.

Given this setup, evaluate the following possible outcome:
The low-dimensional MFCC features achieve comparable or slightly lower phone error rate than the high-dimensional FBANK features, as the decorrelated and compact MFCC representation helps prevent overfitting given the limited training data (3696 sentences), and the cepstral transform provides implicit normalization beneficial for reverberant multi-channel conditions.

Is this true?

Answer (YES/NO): NO